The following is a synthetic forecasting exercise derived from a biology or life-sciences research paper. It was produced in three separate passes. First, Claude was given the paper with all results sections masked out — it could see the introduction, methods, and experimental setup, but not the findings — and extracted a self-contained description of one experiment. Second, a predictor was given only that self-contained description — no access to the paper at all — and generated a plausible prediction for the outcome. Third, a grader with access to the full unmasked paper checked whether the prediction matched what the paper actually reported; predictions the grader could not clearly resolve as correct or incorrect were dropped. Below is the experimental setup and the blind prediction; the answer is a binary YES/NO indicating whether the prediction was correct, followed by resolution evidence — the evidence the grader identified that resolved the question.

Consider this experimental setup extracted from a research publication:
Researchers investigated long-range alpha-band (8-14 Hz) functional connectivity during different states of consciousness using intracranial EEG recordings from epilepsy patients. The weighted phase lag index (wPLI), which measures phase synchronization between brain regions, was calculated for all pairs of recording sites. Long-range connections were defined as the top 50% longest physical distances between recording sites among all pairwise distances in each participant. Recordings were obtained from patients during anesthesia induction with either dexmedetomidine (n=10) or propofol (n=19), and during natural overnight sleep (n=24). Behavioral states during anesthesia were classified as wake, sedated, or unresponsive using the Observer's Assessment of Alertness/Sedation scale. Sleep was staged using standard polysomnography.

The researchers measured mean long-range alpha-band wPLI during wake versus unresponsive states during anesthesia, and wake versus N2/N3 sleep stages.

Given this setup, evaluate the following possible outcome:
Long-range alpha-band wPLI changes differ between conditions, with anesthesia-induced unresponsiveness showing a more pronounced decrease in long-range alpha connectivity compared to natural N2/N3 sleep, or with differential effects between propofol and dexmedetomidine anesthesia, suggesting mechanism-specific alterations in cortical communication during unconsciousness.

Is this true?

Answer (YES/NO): NO